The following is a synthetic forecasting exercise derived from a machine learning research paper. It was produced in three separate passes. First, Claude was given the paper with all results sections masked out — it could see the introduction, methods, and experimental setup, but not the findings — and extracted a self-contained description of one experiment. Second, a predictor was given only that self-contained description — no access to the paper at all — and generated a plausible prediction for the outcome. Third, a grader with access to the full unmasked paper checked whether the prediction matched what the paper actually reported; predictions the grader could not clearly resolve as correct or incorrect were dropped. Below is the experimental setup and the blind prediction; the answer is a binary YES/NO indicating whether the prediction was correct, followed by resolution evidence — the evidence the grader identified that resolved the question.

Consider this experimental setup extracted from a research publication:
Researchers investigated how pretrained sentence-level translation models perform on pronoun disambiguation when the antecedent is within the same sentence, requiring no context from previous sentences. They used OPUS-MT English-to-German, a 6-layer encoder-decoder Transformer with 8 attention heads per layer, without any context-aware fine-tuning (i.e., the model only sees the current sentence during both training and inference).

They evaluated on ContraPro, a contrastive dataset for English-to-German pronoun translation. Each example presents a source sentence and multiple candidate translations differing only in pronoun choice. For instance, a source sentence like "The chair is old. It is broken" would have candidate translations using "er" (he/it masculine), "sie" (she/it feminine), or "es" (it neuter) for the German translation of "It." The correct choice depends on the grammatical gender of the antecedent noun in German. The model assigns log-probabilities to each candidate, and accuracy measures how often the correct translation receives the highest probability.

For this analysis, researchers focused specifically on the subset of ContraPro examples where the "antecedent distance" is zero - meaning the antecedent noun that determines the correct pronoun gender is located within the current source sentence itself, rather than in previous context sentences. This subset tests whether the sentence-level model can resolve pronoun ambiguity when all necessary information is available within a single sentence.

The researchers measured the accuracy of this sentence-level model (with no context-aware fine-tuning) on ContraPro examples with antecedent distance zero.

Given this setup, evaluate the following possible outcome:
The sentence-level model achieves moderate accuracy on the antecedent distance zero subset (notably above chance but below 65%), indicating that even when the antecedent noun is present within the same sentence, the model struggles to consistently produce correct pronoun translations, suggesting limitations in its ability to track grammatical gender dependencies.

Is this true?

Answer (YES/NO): NO